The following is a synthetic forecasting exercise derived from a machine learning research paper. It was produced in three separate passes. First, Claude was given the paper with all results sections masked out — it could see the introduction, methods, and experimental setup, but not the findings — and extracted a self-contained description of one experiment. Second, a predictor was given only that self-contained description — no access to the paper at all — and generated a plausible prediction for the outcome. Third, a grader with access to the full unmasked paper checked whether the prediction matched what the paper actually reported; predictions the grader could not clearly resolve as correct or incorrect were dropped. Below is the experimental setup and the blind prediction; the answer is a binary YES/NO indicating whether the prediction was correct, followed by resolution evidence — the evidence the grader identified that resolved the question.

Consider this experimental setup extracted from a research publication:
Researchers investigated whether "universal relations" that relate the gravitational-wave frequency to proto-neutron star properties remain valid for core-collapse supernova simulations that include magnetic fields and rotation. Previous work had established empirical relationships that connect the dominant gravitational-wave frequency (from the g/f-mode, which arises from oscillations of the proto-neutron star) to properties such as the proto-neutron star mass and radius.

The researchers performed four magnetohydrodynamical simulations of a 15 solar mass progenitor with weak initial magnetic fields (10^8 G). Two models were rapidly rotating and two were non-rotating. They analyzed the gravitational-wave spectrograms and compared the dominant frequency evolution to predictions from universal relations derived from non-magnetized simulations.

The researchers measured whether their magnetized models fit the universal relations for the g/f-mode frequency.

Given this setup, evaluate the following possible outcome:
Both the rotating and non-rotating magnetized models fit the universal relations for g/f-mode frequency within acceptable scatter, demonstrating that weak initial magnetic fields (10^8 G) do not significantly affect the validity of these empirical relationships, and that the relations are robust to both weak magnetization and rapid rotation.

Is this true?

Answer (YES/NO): YES